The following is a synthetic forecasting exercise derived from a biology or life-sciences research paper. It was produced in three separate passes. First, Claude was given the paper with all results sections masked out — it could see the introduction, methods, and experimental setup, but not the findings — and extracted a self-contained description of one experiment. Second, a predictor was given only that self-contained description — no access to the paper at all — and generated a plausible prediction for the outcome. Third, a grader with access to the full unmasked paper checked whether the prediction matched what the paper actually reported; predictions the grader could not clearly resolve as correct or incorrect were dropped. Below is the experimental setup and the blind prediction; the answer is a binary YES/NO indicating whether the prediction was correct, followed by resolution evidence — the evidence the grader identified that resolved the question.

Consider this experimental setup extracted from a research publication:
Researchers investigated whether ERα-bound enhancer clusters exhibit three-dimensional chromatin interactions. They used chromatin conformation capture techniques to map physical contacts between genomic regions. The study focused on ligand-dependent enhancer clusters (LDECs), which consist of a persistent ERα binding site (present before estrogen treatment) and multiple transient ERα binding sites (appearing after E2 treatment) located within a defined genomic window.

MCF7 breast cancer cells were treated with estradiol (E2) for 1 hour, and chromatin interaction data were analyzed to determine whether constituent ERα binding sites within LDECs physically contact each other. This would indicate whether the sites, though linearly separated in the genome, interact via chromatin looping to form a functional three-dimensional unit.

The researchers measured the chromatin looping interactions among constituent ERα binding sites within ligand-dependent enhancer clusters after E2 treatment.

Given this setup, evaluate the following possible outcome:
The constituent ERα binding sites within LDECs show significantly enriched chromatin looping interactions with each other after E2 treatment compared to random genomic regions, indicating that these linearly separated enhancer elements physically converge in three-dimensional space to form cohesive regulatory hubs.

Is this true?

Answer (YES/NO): YES